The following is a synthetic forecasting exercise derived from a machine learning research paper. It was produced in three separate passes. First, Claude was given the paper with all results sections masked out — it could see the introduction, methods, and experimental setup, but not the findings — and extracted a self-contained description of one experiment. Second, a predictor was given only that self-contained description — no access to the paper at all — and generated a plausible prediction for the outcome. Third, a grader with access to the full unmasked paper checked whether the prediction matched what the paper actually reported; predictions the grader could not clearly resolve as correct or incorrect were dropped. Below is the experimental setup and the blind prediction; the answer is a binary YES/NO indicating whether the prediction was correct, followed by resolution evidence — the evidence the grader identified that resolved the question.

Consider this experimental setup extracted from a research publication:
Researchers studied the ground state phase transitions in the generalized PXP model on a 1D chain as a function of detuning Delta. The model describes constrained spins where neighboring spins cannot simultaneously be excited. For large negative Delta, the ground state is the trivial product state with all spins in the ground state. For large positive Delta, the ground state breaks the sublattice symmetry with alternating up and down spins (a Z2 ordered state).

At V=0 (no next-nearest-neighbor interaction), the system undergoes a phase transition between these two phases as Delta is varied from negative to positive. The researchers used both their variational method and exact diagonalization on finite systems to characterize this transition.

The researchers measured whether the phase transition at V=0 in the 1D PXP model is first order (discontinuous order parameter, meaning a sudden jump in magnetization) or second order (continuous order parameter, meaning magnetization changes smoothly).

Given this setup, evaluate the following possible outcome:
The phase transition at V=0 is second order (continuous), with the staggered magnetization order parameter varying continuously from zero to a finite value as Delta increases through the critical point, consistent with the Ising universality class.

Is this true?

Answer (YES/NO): YES